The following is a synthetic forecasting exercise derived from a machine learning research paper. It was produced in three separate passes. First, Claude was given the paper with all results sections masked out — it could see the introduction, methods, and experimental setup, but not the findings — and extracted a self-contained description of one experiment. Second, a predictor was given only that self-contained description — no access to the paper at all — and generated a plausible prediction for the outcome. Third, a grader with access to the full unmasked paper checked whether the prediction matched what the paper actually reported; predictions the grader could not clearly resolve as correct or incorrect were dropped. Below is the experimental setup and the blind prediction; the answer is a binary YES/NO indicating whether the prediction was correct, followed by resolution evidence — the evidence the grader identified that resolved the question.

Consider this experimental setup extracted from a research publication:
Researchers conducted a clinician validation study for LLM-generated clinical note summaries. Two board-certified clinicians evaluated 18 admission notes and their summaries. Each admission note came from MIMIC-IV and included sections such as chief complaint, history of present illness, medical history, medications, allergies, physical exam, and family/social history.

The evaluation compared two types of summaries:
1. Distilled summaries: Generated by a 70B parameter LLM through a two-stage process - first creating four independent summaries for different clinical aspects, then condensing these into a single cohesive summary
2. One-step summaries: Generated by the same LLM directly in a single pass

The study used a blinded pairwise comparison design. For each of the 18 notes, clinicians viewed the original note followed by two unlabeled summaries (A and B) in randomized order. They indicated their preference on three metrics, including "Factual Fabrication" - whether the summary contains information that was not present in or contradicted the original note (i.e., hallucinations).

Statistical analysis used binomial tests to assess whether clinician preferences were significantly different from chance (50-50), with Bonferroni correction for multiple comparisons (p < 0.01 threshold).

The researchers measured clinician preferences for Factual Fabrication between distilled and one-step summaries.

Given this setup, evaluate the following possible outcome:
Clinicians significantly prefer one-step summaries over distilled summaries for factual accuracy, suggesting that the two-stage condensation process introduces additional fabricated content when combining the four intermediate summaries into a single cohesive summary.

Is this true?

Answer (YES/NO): NO